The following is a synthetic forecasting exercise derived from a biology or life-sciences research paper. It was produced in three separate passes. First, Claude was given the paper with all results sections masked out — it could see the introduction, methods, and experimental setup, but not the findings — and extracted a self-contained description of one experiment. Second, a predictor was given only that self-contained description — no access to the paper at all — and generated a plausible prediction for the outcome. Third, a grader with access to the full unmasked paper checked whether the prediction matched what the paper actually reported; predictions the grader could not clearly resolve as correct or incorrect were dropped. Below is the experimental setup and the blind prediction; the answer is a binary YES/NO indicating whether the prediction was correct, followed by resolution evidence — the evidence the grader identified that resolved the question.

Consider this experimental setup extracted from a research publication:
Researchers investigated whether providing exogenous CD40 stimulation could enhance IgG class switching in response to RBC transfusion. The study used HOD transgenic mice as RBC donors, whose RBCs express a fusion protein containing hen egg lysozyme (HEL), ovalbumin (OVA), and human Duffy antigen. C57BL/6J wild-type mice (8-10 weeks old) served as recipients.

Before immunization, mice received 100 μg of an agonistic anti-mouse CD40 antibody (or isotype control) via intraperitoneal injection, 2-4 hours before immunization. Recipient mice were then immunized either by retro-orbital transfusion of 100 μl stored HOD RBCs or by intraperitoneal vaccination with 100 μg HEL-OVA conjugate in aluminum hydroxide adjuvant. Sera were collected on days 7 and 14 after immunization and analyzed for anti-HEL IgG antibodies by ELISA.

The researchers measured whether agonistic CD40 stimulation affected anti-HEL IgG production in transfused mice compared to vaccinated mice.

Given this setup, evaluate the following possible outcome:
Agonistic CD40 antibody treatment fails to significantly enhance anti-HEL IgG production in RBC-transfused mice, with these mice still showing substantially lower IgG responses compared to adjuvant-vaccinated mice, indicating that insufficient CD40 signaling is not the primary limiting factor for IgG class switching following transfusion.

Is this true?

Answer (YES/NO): NO